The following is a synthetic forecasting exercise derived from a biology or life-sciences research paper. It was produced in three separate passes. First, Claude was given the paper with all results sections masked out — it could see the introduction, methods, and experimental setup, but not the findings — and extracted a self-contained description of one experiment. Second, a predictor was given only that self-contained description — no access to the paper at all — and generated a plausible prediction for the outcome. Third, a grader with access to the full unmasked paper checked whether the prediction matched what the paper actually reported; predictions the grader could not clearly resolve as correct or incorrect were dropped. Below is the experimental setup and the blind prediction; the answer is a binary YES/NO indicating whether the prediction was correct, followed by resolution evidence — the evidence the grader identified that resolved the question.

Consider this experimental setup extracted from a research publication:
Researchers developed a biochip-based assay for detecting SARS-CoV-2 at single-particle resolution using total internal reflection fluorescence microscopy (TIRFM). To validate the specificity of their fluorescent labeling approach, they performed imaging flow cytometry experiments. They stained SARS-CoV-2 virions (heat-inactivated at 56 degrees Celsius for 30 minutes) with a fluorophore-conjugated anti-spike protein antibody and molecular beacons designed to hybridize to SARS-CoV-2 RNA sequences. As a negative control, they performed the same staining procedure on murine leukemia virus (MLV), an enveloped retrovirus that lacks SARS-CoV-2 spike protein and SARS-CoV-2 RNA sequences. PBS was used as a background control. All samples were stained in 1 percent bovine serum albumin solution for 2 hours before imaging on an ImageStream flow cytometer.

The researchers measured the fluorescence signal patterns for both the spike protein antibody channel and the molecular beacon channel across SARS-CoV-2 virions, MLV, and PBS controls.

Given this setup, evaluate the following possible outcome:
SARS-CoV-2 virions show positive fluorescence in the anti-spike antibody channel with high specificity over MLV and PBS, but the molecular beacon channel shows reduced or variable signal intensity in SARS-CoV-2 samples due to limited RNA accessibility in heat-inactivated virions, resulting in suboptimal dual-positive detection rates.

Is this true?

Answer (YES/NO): NO